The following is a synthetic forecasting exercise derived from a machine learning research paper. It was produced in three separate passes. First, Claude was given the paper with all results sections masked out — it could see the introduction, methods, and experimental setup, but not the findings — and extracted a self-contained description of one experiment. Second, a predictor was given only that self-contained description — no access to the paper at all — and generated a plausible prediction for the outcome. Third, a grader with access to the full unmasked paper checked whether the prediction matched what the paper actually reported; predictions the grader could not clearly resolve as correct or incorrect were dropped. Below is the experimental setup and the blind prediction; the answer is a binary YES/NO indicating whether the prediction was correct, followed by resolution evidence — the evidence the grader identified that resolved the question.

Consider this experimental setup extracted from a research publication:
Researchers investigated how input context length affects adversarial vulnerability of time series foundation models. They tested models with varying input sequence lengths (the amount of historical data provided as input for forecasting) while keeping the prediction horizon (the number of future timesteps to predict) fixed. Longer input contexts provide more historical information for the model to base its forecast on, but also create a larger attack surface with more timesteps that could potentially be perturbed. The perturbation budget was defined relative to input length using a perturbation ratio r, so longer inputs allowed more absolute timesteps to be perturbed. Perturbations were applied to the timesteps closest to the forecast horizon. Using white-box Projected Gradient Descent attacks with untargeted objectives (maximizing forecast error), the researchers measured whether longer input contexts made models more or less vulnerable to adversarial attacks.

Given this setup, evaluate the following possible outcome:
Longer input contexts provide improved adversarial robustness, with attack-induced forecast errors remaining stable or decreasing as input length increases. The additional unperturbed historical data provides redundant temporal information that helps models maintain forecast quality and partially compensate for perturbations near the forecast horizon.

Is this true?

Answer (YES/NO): NO